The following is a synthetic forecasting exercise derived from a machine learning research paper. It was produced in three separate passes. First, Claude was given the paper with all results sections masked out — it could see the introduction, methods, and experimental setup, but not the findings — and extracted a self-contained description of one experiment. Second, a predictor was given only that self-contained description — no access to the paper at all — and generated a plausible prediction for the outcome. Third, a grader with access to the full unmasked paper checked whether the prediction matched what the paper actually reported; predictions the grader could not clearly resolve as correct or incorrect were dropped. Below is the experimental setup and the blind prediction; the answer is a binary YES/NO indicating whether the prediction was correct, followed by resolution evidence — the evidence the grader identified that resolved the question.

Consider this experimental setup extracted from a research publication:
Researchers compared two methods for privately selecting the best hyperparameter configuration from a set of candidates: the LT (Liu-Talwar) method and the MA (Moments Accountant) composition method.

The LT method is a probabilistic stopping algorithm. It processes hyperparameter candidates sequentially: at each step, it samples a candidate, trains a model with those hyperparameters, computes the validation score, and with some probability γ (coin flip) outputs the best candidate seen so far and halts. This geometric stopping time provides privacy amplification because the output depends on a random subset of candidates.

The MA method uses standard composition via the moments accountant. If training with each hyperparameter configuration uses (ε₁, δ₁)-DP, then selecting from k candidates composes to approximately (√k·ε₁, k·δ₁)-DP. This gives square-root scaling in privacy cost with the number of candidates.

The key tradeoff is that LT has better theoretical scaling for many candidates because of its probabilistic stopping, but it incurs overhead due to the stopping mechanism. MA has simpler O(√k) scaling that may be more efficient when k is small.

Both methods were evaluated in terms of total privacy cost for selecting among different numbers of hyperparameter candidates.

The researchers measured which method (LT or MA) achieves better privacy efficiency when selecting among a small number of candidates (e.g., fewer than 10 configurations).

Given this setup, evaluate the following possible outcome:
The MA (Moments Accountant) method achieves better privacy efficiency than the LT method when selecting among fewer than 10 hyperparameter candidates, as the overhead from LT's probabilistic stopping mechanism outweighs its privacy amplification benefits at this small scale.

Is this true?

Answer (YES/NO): YES